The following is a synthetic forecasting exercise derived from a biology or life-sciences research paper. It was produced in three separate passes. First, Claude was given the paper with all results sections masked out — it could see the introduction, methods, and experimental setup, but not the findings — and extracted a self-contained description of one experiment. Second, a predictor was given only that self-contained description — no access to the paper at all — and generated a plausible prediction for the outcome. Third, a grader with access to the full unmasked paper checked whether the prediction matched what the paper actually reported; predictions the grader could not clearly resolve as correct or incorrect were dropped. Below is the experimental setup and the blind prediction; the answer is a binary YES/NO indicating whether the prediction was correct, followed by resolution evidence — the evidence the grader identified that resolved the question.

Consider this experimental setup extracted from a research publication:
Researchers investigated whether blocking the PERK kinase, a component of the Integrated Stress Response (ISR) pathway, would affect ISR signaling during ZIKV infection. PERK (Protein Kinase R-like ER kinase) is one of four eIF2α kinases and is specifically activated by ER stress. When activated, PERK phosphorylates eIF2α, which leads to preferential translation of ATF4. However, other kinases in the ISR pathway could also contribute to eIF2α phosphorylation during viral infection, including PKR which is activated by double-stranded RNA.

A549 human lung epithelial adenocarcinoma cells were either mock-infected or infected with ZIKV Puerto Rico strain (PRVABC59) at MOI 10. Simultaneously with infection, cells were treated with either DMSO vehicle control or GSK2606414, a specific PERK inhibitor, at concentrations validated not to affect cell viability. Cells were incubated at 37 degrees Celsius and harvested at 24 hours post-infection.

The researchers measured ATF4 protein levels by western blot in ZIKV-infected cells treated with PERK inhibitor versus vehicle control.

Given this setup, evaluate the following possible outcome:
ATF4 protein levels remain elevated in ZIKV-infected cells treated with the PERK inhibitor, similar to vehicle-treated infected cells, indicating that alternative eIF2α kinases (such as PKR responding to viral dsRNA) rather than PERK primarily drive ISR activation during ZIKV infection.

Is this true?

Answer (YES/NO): NO